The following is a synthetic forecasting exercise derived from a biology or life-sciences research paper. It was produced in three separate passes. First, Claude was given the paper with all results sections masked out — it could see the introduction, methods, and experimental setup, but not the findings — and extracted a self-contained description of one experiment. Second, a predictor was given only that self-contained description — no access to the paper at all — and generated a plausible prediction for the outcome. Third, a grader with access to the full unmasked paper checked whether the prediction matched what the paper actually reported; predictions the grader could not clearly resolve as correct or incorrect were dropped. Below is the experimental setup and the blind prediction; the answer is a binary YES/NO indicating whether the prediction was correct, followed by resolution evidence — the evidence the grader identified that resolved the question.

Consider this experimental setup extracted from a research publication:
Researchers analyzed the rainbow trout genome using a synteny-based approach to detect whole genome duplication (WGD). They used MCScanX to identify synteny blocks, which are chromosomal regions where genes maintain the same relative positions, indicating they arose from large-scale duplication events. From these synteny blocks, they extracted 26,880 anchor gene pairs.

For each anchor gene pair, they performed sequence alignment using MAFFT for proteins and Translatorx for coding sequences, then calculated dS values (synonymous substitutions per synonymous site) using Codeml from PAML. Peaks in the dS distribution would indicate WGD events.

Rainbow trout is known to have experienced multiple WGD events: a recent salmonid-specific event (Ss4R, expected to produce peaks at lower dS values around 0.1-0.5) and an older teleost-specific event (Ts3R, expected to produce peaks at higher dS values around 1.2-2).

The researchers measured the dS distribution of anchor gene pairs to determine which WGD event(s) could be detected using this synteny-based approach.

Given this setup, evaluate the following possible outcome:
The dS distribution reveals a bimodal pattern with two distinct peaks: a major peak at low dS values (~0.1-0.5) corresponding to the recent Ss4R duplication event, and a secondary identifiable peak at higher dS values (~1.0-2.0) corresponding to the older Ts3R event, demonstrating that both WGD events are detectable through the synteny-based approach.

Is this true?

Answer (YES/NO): NO